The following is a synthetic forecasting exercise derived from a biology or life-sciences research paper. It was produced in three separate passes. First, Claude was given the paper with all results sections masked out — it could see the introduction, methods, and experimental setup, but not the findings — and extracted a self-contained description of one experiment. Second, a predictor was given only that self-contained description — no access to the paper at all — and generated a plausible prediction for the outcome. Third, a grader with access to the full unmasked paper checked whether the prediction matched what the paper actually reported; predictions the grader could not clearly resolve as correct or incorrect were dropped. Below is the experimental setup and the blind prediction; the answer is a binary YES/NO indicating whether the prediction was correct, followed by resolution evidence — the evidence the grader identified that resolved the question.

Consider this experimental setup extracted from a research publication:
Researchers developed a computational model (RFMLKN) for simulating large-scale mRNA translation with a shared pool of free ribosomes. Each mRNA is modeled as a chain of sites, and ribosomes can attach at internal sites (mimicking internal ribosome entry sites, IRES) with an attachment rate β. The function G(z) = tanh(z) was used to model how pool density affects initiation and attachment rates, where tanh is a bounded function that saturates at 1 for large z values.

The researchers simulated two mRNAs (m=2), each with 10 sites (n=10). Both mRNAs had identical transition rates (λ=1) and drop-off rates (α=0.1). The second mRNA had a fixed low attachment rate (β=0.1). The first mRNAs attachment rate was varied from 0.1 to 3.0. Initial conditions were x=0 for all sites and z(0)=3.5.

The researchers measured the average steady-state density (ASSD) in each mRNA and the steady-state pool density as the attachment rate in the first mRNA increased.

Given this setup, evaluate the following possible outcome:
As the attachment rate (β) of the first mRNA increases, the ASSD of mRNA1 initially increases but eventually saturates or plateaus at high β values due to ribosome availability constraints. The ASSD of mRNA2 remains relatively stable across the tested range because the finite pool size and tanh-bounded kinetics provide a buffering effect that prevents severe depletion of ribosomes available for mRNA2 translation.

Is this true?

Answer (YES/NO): NO